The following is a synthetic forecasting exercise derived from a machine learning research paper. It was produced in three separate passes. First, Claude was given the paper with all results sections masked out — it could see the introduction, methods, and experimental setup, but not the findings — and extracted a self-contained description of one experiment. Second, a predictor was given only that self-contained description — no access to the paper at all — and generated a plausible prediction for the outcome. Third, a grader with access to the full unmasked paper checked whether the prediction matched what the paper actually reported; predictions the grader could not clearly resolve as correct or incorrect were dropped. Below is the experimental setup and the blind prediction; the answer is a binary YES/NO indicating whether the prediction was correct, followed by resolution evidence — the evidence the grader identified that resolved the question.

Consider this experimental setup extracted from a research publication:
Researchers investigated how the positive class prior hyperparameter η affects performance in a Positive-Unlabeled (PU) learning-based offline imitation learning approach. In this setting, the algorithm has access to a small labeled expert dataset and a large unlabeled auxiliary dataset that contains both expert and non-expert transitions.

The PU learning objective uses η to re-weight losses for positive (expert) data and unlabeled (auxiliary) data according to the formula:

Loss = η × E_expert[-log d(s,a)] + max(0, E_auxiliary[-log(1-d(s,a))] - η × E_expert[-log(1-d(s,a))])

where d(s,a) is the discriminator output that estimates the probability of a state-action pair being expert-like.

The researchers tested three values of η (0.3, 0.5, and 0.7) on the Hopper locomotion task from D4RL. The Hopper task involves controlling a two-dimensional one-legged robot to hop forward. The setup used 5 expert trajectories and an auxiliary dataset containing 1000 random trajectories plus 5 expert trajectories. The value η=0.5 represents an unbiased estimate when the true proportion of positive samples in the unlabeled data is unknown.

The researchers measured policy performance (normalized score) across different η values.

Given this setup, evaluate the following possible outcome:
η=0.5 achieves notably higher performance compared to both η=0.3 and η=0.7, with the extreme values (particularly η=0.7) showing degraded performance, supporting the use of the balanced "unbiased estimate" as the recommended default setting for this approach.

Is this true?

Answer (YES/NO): NO